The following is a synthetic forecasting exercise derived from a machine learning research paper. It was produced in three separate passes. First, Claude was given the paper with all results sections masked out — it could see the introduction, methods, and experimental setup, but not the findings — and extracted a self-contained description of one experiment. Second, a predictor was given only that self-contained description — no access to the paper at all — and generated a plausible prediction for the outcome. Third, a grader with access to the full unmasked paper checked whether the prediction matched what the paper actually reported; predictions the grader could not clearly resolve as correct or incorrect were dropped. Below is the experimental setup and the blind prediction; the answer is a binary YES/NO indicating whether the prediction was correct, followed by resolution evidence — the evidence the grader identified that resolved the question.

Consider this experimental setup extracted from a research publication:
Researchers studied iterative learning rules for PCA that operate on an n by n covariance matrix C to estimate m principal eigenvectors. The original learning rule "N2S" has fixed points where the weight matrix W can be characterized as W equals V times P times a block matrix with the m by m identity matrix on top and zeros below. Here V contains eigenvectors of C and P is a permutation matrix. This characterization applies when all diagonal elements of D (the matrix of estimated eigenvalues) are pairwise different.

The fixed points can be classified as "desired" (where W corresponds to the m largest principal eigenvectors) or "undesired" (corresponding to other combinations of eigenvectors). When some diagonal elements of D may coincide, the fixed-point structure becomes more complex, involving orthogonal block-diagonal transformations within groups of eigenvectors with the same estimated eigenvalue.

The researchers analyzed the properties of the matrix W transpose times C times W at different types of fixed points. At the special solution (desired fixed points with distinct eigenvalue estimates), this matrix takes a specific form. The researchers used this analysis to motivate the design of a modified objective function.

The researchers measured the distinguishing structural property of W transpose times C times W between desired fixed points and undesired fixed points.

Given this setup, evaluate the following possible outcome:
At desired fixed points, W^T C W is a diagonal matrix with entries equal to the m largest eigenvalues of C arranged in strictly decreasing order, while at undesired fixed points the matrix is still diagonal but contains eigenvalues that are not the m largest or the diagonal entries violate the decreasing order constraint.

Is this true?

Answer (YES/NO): NO